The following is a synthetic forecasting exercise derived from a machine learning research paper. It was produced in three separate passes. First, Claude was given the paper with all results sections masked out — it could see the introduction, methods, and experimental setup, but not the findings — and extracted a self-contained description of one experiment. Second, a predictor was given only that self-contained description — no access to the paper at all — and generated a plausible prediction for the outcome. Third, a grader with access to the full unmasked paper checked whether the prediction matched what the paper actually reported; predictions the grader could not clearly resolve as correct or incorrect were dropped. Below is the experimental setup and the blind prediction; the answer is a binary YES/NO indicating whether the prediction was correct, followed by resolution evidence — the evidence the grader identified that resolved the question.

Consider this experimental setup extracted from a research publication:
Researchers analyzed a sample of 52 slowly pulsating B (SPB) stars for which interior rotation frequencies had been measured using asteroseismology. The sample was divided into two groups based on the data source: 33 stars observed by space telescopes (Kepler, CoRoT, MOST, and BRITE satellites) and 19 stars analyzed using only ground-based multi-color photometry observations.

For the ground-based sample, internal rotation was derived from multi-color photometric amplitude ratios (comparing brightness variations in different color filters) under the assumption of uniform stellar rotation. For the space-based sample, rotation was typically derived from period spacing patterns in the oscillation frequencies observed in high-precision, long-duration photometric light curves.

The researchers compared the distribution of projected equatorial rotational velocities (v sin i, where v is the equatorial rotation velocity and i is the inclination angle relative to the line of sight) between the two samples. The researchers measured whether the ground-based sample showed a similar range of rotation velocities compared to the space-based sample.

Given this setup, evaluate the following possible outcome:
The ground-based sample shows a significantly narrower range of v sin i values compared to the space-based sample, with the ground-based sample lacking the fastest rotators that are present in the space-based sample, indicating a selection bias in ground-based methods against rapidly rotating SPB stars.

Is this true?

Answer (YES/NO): YES